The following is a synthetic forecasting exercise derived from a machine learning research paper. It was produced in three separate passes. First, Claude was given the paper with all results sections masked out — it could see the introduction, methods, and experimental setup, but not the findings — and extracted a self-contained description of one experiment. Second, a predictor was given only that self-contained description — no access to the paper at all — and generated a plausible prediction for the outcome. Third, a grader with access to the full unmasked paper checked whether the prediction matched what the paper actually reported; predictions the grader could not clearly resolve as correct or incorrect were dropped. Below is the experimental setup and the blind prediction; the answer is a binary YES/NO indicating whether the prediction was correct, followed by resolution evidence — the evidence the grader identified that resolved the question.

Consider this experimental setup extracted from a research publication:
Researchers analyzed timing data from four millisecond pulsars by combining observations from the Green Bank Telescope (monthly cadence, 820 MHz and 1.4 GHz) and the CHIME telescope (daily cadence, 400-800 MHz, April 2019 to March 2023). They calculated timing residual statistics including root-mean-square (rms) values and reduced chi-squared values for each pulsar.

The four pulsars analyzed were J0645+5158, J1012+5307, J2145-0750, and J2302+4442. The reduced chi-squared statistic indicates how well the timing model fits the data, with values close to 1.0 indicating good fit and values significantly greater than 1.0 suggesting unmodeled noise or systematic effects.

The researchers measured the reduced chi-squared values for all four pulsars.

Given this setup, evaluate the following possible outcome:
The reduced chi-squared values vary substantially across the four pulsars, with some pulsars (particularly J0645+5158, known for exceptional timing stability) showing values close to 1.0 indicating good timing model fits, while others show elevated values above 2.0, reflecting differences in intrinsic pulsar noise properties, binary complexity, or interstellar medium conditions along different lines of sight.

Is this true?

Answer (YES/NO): NO